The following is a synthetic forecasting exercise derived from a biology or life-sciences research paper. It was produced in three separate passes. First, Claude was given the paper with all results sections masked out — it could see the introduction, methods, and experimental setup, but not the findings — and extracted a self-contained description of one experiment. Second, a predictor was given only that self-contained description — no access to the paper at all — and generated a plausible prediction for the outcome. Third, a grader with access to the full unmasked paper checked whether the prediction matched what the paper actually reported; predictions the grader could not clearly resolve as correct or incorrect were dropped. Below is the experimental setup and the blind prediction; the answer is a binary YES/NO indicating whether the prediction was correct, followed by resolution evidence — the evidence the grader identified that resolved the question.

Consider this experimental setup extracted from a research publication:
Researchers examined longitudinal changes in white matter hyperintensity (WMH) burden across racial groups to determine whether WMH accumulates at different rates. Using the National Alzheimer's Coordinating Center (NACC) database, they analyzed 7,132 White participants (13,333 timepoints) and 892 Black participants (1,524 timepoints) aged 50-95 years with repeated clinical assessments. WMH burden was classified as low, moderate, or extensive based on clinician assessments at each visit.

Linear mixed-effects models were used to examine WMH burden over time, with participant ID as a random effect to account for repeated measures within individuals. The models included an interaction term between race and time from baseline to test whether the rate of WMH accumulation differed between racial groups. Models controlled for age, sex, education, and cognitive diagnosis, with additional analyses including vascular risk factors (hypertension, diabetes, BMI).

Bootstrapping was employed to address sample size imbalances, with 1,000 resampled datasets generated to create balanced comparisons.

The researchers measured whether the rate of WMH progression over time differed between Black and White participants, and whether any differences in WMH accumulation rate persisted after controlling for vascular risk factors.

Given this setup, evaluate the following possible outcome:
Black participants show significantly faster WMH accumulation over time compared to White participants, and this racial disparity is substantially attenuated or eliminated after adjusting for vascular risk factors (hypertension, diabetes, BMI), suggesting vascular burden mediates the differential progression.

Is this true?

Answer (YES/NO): NO